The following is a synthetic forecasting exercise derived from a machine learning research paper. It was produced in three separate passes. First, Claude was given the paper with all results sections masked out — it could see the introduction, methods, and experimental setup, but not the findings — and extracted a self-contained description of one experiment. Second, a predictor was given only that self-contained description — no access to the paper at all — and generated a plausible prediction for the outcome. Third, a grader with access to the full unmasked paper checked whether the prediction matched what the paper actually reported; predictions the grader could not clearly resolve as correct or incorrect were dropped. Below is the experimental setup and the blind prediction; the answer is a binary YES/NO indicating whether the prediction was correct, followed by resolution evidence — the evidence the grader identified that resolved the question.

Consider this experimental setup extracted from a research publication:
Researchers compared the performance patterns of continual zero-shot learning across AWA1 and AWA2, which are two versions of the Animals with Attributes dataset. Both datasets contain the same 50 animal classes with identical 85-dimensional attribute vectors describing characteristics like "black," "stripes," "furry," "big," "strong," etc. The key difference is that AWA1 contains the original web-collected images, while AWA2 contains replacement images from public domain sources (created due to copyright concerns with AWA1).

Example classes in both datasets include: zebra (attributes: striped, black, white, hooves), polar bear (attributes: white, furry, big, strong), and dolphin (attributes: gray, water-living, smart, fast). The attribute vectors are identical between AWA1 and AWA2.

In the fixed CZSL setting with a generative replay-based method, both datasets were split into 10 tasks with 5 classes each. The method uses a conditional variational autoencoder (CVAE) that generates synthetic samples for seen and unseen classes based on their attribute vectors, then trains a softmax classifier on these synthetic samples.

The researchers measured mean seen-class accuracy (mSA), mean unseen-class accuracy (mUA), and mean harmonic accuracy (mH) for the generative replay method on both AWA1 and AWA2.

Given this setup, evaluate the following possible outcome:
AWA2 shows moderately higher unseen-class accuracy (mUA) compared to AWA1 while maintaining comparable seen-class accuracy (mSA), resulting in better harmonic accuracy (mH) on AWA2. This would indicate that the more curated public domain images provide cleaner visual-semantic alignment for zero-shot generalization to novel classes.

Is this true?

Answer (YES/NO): NO